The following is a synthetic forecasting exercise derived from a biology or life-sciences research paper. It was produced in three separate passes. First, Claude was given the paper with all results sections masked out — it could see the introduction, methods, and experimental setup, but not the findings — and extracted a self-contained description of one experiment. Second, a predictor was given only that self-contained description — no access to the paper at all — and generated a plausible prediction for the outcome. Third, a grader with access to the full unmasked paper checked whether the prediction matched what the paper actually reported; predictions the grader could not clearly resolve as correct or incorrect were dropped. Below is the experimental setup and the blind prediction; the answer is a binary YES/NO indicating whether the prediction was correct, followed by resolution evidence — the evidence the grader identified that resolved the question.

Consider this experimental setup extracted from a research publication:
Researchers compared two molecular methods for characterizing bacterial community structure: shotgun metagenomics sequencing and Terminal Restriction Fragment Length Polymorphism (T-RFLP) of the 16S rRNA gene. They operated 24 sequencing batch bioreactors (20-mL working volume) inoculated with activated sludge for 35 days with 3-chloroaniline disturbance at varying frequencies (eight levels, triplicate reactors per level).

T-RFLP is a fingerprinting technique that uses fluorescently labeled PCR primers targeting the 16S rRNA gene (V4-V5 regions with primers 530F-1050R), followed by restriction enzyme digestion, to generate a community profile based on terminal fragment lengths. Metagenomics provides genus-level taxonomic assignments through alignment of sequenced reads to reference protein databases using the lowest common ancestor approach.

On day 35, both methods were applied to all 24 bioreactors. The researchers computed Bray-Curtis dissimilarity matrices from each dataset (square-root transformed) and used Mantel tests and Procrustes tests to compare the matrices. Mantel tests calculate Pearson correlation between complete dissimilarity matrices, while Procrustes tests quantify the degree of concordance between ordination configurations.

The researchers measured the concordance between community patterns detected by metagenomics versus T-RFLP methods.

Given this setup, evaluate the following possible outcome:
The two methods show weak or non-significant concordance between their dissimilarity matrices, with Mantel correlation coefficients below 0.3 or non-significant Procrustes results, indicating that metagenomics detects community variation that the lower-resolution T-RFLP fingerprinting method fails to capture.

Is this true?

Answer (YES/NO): NO